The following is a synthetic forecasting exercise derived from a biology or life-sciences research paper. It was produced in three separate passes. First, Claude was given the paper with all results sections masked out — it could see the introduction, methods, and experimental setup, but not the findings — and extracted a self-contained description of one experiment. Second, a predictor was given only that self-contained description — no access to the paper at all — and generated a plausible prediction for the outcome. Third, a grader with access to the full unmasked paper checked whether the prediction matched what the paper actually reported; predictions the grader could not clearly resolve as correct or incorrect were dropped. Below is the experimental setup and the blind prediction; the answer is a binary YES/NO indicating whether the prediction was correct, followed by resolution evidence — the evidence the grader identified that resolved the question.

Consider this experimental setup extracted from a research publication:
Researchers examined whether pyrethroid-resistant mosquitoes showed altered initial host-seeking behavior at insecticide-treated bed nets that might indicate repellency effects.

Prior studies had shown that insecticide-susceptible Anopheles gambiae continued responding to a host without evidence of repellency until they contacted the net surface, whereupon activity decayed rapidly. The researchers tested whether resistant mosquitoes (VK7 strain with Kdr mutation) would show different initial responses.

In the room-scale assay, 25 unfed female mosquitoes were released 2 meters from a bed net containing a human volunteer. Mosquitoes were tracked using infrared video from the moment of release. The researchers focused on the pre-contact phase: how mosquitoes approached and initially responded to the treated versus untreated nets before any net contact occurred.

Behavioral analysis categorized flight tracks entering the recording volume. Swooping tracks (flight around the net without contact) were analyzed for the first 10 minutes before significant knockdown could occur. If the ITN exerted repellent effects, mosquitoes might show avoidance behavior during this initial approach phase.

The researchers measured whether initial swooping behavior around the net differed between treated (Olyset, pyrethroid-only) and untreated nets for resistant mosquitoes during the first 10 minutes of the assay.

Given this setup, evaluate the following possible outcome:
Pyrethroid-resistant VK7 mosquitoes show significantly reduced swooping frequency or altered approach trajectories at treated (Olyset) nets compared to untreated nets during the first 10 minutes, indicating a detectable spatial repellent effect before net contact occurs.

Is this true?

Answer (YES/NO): NO